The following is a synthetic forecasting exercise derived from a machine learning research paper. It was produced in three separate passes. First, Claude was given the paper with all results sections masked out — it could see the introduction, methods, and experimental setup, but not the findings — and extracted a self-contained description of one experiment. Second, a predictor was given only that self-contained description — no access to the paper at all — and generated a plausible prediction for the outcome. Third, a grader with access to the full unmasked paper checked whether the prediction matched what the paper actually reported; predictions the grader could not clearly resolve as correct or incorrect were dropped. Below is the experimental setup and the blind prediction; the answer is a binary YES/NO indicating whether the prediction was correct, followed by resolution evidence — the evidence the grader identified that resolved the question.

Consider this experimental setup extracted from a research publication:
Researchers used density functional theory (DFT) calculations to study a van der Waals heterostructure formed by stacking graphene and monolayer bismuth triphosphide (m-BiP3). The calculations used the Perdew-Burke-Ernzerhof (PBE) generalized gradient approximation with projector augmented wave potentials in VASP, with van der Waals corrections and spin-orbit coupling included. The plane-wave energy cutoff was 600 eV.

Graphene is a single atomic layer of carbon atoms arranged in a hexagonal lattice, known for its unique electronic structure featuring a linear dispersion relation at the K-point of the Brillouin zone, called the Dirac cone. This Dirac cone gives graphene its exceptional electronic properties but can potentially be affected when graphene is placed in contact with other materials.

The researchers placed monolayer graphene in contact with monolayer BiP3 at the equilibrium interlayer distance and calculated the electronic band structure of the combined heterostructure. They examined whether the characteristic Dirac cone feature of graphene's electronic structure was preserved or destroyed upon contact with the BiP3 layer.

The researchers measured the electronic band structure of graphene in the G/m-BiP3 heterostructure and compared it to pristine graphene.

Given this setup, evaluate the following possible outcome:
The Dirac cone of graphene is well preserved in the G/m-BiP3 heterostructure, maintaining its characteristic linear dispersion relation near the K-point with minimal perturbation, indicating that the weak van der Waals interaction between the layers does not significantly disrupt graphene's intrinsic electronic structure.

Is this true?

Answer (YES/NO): YES